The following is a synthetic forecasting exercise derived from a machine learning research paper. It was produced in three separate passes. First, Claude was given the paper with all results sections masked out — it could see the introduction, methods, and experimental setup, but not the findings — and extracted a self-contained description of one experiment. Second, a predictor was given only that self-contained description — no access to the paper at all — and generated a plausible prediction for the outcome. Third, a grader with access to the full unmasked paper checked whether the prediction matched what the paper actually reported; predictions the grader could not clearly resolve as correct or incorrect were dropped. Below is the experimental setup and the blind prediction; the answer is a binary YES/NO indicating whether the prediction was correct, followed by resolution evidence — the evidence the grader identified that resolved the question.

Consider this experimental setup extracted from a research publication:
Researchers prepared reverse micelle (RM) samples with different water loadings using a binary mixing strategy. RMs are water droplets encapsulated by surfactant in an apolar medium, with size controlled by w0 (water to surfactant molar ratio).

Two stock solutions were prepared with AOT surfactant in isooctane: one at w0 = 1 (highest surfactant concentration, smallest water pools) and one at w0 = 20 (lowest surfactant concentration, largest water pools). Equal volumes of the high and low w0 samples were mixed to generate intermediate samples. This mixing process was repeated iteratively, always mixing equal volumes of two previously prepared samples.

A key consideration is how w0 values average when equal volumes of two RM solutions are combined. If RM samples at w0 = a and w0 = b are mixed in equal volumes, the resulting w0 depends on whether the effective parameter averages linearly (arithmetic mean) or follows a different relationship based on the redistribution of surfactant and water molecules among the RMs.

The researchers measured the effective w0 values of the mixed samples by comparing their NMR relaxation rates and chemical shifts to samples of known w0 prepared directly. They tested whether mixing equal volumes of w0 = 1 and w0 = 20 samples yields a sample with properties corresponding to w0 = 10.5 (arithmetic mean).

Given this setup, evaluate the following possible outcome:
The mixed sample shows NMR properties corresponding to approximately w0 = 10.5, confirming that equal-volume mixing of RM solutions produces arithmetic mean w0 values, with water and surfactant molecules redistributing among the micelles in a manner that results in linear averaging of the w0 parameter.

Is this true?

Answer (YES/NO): NO